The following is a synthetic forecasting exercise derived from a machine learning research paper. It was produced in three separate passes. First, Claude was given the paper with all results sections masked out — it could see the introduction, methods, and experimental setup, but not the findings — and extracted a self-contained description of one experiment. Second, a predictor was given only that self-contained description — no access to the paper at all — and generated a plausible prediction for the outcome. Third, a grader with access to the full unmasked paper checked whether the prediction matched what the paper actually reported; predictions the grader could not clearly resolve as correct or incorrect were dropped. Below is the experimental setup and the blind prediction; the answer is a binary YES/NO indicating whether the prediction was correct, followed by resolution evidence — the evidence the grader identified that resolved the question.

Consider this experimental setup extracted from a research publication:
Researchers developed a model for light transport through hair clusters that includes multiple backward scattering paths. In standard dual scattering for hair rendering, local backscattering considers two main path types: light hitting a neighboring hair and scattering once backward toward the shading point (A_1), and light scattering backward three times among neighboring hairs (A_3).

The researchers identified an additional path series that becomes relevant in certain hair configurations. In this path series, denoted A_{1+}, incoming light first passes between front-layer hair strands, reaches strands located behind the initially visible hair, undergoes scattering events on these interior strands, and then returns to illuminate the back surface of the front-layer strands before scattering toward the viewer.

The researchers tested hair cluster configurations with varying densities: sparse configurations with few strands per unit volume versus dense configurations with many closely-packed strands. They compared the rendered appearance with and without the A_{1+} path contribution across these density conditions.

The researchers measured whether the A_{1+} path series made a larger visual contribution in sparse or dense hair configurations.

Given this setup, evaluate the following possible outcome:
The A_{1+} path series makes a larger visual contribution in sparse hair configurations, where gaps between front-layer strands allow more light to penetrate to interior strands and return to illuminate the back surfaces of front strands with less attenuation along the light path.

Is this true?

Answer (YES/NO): YES